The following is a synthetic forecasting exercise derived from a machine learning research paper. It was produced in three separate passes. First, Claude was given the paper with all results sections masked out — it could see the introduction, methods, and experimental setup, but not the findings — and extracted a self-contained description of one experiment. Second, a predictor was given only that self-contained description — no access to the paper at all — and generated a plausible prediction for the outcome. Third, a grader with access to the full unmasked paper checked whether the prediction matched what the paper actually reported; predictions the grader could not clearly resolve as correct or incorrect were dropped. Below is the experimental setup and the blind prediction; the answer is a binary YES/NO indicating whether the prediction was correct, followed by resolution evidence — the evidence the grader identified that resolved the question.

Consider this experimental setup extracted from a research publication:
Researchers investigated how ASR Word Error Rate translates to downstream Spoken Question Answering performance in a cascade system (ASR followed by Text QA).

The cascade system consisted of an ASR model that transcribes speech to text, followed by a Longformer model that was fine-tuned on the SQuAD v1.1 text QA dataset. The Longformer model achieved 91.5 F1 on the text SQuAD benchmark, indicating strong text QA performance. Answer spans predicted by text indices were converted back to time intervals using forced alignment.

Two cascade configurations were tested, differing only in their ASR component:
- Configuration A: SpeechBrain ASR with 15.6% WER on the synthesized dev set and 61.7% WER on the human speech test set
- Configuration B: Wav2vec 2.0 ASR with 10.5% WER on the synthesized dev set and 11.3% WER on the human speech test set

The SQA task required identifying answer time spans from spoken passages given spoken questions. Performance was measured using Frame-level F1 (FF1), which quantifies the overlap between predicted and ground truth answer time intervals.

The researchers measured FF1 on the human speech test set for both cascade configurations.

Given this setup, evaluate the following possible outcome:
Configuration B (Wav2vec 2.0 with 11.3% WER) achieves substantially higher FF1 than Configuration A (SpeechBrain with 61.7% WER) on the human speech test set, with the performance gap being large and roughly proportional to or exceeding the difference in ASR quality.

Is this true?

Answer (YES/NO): YES